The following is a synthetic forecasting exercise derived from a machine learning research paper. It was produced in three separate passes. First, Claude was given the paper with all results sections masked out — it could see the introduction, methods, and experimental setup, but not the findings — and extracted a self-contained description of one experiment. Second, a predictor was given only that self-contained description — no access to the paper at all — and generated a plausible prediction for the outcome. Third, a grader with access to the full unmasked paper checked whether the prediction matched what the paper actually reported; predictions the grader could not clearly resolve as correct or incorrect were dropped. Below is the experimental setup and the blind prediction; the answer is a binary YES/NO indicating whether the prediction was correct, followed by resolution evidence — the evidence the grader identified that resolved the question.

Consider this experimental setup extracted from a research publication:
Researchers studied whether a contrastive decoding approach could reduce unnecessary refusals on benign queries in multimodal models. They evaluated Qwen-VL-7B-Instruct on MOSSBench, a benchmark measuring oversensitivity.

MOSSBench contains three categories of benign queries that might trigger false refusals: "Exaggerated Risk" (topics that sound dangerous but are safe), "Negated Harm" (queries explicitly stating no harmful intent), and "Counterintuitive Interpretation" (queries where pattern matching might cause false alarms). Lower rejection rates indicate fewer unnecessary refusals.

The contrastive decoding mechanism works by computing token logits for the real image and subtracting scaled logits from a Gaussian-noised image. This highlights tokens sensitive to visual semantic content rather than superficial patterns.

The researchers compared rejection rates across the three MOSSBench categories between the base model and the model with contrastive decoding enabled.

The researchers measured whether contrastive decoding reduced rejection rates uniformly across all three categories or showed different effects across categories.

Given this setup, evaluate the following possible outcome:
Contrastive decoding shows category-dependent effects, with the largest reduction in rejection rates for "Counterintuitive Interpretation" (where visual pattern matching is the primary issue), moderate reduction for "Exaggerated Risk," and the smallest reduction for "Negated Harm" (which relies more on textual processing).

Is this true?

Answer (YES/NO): NO